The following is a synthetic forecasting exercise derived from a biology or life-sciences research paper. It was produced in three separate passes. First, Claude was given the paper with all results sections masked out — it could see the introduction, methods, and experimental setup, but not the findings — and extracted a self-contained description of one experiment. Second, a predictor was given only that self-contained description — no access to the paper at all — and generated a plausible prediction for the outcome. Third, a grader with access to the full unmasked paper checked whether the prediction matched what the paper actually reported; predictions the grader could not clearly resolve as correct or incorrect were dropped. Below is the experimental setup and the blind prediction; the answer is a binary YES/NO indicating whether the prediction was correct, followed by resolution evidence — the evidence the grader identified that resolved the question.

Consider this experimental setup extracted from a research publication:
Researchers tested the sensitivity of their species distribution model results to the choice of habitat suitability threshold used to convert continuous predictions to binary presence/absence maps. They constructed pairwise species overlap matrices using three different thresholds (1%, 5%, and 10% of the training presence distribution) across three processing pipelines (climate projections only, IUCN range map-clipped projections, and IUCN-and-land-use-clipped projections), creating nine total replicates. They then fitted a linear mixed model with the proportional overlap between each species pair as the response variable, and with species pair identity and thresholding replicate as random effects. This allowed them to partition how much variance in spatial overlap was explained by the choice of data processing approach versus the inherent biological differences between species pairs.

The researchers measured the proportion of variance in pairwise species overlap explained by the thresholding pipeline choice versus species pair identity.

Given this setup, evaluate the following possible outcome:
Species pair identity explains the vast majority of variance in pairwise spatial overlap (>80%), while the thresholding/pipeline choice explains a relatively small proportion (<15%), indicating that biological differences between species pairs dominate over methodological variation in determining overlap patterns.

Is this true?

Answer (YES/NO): NO